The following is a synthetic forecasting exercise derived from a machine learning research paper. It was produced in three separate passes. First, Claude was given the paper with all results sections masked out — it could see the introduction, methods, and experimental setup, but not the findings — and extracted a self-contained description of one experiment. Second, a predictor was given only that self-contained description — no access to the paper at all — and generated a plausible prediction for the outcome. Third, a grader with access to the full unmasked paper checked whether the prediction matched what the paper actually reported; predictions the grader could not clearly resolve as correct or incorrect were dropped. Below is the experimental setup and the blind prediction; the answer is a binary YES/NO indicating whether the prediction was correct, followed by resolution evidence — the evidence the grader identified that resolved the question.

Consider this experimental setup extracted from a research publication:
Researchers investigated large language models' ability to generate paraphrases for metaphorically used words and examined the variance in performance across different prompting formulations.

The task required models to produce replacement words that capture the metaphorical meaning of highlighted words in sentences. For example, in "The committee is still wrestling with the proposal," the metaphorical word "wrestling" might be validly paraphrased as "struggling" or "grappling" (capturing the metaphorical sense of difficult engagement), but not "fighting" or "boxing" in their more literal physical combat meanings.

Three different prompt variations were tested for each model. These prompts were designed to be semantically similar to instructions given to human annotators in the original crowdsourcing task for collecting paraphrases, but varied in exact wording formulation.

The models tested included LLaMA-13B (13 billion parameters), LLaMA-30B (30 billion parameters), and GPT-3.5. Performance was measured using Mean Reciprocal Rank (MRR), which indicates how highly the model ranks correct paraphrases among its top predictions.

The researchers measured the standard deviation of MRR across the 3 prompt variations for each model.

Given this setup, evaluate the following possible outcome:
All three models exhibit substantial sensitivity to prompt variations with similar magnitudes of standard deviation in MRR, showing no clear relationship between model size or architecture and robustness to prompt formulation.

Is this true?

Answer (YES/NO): NO